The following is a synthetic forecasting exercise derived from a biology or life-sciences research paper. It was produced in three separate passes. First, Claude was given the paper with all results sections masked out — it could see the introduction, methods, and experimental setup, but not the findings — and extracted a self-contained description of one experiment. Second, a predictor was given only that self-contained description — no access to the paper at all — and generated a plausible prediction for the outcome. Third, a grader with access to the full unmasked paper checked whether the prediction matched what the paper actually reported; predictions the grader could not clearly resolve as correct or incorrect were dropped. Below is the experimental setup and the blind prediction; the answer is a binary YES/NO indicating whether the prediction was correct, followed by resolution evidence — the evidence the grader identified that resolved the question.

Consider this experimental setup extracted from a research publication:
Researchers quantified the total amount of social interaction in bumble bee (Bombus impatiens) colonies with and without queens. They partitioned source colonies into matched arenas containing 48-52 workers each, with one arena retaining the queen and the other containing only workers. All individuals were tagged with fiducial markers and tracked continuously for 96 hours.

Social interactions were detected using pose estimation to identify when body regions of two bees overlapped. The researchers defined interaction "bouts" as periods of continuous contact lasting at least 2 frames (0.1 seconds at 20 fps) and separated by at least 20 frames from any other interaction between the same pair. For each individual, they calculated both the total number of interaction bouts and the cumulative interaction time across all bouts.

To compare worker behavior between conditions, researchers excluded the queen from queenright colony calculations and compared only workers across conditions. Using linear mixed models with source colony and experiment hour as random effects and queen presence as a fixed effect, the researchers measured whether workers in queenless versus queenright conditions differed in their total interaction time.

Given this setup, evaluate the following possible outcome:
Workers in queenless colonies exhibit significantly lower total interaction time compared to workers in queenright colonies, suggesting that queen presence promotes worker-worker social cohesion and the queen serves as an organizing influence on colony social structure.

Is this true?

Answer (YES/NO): NO